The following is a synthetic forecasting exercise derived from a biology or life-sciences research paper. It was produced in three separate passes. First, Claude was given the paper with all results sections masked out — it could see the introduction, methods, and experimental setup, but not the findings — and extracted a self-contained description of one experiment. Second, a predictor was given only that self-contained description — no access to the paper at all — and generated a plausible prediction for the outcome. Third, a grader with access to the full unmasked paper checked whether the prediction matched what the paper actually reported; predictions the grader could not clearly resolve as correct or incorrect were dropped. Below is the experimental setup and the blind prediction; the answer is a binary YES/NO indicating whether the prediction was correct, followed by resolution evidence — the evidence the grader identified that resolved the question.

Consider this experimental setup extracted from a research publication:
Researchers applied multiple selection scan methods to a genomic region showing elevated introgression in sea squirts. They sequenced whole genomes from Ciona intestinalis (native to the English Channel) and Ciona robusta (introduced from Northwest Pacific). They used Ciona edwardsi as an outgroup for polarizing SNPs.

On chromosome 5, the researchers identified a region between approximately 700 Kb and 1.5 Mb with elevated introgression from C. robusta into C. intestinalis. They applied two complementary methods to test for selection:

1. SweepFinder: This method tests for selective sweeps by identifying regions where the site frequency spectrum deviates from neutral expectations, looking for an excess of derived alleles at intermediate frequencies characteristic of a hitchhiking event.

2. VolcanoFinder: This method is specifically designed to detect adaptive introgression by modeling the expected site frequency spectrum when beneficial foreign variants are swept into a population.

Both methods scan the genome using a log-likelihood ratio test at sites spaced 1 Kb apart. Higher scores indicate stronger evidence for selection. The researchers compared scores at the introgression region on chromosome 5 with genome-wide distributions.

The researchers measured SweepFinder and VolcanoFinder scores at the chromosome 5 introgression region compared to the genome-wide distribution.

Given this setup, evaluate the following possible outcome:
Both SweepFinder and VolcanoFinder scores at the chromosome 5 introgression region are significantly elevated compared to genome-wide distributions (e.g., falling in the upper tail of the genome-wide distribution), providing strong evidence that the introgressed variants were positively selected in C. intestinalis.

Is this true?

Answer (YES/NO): NO